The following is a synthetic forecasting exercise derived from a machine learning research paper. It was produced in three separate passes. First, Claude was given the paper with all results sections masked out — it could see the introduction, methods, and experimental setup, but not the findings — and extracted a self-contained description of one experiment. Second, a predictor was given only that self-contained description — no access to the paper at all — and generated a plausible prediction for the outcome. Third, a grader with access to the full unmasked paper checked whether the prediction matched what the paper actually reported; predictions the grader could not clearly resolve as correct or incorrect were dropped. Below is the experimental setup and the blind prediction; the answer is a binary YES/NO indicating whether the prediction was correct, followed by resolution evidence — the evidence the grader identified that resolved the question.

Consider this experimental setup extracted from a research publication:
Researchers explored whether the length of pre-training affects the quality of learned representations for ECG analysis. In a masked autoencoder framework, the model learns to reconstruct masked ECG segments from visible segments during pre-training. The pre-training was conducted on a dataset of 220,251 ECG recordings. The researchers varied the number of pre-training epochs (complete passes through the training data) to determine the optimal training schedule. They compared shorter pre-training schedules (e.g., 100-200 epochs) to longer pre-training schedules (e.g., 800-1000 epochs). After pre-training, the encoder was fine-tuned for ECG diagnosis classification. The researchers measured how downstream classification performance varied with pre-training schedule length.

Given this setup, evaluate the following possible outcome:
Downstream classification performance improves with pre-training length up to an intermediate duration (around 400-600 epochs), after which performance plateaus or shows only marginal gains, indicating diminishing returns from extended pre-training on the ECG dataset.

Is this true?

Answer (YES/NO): NO